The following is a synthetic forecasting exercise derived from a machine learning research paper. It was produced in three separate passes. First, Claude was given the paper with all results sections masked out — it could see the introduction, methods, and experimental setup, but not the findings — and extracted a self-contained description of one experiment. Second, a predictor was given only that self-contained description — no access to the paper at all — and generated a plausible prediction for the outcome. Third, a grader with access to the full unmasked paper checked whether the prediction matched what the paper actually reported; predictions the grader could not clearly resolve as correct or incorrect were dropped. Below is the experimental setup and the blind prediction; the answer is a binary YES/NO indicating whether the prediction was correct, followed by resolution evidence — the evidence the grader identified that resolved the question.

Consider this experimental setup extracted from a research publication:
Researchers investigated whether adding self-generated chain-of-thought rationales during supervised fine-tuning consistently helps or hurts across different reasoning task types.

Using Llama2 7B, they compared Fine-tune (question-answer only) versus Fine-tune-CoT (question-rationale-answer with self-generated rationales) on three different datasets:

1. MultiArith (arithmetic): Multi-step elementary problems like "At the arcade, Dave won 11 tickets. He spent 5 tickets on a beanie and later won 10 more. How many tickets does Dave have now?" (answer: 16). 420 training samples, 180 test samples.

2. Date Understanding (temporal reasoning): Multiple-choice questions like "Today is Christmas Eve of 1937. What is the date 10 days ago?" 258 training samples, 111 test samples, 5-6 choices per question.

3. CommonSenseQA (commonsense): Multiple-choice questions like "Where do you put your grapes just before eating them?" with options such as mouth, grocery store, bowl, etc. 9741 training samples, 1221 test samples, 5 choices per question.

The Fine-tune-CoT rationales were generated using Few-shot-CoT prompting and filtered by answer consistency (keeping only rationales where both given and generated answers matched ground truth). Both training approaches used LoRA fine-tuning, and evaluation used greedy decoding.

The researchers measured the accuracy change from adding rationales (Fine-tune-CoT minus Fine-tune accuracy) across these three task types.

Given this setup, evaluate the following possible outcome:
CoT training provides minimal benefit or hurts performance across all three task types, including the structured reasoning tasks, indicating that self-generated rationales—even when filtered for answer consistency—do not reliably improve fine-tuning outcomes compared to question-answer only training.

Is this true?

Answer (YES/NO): NO